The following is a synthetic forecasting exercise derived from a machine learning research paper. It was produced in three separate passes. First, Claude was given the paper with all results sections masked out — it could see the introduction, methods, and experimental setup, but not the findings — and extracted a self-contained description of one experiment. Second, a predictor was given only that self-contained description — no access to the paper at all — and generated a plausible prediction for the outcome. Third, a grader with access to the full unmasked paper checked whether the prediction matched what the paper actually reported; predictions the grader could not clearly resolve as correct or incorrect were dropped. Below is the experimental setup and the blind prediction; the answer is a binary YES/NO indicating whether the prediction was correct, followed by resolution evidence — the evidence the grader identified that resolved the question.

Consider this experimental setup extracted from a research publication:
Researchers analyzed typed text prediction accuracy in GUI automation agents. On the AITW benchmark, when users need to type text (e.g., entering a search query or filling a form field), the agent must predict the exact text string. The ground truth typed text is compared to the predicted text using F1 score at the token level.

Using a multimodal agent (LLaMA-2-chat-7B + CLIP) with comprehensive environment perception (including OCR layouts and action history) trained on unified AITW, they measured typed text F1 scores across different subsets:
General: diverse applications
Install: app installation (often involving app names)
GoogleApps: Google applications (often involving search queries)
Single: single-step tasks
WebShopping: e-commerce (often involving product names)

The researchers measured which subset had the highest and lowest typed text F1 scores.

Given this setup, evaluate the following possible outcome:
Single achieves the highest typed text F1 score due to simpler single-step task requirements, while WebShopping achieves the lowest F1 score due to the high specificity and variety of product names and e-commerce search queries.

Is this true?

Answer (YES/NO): NO